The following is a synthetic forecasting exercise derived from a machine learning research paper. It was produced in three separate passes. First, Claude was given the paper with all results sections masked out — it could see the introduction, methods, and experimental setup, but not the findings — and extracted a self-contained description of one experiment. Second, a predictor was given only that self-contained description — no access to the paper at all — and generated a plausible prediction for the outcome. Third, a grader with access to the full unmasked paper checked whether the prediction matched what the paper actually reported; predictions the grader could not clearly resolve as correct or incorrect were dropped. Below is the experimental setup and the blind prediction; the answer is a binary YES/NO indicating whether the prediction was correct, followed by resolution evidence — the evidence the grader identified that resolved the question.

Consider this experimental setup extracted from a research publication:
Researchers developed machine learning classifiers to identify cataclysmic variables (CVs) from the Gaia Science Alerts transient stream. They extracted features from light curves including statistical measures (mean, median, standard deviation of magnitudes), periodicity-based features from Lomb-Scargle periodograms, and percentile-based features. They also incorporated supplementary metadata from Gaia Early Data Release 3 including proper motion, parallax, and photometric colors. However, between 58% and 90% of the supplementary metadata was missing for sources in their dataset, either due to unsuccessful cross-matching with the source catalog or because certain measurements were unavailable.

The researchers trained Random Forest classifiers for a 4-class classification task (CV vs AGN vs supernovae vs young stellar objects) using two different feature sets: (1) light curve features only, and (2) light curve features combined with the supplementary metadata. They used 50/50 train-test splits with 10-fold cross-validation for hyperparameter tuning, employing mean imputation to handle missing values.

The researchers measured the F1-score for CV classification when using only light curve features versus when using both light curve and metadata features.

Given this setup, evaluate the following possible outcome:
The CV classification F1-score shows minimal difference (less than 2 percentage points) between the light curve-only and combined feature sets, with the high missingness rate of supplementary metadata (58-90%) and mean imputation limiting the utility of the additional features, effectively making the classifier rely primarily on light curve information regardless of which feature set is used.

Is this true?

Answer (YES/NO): NO